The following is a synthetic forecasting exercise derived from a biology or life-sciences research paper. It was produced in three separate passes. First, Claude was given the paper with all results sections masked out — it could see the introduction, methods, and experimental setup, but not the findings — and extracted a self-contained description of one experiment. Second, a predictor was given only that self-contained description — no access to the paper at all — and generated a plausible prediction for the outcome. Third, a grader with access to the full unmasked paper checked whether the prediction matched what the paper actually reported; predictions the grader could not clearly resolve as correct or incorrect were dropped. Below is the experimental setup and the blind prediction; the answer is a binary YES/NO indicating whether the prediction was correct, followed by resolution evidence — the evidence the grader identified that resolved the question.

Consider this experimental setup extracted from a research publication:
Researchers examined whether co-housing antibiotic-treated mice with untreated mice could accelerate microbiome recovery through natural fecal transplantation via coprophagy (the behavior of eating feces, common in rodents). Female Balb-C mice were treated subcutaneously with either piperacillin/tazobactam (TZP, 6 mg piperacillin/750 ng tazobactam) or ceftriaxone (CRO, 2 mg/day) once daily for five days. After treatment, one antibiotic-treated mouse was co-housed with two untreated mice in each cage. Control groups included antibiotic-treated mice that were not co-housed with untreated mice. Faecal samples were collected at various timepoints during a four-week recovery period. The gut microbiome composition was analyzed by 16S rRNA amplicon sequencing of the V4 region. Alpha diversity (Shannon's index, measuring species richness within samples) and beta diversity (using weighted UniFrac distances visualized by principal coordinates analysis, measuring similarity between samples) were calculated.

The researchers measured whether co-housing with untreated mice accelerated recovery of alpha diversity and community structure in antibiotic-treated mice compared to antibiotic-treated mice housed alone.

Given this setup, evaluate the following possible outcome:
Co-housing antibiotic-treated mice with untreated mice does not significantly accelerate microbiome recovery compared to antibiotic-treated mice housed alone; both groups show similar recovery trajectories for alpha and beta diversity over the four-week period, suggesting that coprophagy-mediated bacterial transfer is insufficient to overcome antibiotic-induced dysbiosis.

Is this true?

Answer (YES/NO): NO